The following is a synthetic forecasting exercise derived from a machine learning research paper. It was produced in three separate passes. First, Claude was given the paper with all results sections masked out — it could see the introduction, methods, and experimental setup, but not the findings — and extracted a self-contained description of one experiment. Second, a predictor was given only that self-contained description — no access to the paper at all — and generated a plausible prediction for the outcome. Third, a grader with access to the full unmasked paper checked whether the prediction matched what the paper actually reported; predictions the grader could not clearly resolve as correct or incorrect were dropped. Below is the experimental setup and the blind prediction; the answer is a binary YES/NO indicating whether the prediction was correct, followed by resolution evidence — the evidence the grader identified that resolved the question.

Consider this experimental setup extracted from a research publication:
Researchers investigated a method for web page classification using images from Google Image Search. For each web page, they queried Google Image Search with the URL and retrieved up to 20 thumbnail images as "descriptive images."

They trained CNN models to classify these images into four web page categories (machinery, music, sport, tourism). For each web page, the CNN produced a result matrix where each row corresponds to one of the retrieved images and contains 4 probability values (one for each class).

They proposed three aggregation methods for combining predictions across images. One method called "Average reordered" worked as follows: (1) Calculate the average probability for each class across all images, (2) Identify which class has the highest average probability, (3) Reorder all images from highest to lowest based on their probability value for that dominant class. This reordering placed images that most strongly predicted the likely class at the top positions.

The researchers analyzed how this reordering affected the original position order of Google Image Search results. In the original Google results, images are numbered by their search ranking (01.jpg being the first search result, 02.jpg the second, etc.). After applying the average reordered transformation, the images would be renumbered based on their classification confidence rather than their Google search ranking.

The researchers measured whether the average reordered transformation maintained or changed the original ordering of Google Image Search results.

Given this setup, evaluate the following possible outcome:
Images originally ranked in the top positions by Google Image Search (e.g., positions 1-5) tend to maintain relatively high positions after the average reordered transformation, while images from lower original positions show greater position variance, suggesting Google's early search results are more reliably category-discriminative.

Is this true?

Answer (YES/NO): NO